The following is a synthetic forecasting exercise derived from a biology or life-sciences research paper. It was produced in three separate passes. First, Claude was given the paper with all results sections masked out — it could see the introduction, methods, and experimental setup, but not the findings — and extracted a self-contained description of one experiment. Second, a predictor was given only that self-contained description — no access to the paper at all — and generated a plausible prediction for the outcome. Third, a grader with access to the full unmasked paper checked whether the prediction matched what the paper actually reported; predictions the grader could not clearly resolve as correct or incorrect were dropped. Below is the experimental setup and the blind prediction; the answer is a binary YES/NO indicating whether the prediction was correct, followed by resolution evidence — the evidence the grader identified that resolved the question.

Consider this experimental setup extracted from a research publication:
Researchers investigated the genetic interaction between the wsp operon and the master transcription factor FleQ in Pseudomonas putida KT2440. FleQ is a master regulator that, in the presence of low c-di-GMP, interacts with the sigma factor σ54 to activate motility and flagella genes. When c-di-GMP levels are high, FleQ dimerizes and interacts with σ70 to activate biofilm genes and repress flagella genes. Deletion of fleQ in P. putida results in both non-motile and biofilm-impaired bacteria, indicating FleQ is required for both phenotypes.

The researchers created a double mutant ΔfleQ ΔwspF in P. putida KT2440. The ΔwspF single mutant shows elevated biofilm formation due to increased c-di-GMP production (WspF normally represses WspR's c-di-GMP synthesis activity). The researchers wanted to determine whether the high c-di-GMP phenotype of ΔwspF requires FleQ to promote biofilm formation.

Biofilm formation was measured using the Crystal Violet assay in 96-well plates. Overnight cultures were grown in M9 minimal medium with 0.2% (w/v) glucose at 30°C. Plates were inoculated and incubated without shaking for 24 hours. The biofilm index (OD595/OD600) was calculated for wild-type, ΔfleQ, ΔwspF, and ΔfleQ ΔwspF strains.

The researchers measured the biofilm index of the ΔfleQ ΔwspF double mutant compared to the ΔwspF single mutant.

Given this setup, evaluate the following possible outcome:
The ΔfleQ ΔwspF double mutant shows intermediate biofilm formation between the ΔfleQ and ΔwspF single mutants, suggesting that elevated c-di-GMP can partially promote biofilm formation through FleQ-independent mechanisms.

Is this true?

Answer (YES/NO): NO